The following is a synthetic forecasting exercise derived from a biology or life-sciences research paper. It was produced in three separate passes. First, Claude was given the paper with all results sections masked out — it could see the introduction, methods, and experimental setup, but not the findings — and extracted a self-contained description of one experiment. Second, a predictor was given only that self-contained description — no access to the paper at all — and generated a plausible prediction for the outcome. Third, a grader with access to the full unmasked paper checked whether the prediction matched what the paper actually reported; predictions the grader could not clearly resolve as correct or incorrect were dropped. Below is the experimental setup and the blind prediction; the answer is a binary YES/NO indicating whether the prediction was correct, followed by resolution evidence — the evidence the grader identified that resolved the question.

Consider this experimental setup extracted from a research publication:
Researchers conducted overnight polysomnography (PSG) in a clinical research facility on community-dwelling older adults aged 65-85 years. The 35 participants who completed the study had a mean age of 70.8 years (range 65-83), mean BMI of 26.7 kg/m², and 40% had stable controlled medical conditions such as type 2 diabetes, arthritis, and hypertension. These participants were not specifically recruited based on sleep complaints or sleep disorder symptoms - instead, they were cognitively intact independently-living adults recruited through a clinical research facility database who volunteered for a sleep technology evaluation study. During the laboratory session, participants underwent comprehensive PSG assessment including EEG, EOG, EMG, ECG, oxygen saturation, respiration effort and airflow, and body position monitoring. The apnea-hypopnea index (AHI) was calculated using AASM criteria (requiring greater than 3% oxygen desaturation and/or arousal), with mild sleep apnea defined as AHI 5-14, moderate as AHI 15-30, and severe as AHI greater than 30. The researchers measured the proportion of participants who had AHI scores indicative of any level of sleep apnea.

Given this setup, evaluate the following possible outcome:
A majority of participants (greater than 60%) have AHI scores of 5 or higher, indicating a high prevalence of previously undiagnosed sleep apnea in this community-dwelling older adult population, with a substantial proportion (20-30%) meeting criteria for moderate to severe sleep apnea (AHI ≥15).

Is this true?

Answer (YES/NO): NO